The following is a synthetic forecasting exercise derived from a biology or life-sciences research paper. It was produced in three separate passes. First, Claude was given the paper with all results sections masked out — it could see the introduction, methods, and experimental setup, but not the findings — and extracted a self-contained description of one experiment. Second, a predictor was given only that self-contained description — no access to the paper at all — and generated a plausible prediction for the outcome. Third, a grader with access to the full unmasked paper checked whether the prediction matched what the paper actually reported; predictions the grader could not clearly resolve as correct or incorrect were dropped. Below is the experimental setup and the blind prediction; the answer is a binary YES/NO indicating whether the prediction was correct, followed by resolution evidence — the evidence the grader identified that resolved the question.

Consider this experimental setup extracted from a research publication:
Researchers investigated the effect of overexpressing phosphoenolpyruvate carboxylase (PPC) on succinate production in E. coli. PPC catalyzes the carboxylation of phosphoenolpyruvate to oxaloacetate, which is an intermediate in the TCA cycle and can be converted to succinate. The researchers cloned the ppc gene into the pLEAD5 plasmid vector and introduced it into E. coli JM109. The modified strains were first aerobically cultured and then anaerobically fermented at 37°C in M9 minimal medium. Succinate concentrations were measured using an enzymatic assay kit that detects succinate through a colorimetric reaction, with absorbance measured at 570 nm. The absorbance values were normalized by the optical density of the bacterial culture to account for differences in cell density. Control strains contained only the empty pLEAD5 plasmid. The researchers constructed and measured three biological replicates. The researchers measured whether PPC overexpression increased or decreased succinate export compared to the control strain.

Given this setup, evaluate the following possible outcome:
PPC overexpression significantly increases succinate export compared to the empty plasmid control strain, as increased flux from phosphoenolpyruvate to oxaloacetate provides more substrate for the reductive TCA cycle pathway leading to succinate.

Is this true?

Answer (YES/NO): NO